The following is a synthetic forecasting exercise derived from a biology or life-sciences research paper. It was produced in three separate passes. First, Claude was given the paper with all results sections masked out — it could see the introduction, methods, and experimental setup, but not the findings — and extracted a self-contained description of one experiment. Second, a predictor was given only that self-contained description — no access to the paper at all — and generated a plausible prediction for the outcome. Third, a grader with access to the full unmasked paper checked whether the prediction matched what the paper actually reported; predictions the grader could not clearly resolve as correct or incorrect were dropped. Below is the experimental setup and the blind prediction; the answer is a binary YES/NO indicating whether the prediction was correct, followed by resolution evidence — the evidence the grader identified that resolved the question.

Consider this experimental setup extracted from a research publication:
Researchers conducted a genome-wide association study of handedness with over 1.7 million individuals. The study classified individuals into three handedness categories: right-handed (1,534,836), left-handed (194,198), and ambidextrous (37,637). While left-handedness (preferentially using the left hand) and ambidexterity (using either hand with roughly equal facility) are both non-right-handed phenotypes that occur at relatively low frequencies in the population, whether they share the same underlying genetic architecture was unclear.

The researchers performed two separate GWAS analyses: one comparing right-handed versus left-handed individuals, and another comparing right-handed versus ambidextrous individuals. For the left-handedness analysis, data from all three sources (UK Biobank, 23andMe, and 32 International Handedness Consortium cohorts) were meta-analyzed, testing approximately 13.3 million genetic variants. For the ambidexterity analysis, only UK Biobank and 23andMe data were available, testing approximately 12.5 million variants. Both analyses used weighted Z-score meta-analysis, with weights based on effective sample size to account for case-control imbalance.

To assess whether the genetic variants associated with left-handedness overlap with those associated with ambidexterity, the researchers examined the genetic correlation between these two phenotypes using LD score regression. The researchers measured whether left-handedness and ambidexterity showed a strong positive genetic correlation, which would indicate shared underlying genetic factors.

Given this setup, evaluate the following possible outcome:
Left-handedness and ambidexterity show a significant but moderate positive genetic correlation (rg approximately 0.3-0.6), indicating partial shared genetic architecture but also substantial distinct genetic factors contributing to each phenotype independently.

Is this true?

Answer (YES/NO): NO